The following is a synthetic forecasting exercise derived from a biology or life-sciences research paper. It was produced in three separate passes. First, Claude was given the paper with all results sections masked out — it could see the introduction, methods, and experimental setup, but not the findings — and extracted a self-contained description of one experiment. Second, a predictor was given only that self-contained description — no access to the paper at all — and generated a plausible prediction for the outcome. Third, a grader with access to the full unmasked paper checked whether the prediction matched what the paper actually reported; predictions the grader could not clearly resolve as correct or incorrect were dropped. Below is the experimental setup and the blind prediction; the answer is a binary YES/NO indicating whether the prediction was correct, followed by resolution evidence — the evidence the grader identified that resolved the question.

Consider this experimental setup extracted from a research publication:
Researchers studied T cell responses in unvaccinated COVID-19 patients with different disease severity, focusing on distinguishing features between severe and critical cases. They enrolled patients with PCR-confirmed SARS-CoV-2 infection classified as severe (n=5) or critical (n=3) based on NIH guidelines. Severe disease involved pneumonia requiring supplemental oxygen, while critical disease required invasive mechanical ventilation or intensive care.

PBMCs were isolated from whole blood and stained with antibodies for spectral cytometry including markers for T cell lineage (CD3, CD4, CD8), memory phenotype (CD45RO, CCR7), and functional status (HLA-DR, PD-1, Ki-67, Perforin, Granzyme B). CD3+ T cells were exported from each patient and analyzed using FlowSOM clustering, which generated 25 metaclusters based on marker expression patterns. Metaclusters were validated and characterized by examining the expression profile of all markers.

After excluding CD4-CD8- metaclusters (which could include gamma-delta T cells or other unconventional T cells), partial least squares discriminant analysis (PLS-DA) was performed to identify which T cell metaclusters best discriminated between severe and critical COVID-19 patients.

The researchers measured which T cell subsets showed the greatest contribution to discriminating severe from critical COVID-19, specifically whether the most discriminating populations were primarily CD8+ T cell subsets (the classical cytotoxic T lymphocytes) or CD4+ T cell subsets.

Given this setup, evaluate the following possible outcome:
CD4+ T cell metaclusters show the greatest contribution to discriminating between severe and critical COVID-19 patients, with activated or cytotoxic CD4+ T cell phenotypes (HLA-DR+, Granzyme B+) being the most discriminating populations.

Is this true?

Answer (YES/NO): YES